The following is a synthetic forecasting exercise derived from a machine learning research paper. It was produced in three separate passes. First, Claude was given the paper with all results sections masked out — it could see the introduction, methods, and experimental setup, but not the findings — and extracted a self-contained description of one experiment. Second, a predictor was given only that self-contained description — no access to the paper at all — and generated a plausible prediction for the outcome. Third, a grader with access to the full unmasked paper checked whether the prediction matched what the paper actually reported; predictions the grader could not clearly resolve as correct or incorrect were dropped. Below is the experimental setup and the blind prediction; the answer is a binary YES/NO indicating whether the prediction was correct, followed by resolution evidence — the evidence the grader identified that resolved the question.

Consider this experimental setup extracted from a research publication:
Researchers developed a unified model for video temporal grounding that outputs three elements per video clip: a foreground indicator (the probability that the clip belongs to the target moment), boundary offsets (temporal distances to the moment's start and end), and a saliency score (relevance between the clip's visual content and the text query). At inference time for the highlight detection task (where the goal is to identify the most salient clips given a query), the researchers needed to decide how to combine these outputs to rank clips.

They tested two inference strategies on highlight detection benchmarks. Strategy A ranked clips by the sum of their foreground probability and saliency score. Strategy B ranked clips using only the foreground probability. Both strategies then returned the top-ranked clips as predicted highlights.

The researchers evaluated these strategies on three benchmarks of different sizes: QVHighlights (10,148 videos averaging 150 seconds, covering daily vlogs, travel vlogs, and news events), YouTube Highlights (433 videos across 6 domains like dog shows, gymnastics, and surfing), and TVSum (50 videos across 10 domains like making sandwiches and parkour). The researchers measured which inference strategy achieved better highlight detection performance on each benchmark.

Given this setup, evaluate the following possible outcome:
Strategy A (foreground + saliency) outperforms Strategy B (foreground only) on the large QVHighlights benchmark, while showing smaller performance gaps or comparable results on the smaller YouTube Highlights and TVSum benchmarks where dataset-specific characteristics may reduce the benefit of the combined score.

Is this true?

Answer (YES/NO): NO